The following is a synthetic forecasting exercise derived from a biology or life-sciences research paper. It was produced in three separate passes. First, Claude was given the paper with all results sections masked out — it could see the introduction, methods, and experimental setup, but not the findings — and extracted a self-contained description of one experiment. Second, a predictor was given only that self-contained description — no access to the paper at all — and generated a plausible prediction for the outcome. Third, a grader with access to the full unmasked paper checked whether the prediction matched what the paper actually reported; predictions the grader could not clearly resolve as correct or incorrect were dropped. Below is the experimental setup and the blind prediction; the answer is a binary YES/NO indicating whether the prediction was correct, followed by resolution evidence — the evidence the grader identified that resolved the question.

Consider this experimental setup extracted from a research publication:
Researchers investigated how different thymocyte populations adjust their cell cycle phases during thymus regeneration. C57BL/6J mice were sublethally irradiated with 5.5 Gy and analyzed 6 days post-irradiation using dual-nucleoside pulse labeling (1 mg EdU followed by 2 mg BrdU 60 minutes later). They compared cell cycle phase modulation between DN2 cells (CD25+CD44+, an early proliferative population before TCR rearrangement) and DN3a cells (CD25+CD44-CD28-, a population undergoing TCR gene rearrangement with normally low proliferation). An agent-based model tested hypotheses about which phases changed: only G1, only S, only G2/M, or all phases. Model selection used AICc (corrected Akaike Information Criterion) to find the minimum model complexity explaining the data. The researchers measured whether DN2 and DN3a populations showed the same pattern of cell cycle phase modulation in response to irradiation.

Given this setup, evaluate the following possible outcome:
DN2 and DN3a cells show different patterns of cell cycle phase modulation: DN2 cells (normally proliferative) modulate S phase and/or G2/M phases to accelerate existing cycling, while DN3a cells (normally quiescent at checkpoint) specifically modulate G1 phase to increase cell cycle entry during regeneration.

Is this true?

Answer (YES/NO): NO